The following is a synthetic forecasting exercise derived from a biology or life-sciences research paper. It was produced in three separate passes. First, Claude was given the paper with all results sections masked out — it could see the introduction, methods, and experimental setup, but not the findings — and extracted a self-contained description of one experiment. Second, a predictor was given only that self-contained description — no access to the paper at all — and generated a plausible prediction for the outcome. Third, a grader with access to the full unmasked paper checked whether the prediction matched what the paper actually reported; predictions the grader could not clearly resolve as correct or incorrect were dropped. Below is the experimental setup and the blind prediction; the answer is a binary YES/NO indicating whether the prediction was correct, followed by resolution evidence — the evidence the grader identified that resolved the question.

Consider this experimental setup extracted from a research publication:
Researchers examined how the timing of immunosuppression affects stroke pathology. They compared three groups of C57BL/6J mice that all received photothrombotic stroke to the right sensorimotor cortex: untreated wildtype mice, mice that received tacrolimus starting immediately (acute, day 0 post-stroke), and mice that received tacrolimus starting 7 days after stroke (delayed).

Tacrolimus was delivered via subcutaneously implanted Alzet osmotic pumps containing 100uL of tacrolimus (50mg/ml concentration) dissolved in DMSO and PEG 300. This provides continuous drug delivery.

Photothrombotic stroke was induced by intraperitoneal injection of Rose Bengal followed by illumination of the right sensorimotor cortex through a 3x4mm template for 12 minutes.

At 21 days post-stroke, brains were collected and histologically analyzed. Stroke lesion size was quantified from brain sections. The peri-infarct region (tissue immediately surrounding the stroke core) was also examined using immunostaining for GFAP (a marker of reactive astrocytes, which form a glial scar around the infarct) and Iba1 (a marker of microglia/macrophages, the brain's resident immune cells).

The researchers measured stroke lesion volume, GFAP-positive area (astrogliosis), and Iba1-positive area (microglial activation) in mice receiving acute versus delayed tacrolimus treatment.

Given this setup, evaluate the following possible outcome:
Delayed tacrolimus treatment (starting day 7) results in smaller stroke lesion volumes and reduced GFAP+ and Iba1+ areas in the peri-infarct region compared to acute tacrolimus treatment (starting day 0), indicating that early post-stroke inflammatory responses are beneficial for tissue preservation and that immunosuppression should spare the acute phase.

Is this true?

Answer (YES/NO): NO